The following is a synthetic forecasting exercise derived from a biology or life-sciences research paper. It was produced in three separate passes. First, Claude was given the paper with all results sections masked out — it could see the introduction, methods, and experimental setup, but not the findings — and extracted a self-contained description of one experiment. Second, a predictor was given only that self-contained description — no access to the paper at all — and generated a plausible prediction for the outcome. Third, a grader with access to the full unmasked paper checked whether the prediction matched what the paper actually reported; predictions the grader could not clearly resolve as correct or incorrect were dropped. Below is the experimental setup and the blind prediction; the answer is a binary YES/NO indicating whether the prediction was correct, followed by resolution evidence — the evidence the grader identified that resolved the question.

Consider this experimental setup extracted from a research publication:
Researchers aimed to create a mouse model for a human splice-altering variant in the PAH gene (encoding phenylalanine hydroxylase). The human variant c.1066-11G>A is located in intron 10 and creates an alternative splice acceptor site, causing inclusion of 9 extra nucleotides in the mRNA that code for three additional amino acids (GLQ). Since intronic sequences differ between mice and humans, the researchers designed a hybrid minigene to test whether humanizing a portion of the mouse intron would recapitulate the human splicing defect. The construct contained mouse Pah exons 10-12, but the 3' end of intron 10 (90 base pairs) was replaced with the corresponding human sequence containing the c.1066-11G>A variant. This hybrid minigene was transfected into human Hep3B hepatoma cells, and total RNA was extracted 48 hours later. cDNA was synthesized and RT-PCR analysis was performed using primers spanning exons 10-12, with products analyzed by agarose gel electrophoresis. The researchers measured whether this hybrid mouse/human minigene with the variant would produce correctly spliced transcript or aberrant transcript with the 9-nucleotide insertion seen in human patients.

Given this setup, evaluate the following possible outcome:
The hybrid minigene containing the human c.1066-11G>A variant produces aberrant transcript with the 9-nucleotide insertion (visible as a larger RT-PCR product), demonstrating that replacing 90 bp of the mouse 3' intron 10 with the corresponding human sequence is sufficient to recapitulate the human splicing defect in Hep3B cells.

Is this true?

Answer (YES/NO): YES